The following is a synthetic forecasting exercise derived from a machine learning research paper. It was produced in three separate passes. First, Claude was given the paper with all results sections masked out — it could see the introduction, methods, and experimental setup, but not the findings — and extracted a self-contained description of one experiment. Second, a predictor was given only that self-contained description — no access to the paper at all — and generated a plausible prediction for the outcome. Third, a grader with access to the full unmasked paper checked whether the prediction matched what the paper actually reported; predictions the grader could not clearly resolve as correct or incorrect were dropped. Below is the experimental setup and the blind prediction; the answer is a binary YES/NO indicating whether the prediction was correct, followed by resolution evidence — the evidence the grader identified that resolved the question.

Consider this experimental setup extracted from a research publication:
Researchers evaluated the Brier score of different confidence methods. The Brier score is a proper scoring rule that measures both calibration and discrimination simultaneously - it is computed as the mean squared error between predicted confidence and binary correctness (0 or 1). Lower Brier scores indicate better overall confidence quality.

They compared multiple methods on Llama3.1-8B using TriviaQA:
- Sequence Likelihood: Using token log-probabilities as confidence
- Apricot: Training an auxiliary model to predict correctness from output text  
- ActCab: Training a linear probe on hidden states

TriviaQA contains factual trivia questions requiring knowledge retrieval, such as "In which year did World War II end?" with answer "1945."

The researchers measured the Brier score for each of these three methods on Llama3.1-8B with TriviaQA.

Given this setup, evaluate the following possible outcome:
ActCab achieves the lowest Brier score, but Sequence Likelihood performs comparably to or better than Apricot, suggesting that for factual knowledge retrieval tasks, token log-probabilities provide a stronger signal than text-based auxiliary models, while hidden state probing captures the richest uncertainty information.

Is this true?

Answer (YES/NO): NO